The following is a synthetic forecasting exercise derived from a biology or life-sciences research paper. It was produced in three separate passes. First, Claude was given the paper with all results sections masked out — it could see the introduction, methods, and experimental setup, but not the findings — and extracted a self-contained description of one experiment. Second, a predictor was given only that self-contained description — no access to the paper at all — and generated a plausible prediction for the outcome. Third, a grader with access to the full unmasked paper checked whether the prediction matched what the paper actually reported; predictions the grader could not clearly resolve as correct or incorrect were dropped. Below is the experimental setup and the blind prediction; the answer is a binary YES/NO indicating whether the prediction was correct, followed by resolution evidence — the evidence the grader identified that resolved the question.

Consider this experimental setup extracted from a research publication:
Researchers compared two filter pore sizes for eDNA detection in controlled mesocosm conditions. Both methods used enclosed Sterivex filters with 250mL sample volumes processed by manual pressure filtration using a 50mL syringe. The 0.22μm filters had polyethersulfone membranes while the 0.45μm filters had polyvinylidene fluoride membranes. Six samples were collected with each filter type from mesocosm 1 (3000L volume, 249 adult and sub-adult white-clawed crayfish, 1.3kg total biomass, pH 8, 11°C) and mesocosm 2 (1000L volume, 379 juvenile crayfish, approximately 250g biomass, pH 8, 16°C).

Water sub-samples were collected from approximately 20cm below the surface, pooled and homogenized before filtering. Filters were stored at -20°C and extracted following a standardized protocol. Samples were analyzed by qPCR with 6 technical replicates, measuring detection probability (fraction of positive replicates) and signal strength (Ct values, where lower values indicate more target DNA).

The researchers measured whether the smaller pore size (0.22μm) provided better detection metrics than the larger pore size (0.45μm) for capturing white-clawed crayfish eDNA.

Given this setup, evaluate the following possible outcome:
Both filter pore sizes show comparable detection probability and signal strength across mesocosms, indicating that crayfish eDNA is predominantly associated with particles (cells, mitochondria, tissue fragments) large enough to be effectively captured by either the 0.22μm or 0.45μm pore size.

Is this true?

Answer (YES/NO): YES